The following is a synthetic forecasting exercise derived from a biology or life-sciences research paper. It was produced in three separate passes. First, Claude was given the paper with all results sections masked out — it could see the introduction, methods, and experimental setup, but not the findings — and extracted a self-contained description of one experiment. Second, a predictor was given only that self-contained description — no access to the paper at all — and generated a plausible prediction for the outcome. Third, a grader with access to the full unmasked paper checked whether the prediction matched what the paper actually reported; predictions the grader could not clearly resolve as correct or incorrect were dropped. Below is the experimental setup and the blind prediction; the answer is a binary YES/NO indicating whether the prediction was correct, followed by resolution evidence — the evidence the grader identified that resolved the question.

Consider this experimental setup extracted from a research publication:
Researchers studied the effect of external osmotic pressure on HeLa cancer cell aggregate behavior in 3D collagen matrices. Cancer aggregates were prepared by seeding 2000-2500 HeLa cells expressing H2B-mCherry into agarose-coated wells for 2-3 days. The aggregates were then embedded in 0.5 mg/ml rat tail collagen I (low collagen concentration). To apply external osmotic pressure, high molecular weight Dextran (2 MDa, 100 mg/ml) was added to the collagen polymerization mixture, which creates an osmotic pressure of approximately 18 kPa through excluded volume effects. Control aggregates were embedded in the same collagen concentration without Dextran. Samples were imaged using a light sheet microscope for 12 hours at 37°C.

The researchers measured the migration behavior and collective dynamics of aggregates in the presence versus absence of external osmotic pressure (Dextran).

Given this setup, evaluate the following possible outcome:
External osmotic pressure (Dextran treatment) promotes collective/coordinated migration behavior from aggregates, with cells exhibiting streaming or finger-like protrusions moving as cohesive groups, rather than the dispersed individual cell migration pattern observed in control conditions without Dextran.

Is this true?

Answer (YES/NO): NO